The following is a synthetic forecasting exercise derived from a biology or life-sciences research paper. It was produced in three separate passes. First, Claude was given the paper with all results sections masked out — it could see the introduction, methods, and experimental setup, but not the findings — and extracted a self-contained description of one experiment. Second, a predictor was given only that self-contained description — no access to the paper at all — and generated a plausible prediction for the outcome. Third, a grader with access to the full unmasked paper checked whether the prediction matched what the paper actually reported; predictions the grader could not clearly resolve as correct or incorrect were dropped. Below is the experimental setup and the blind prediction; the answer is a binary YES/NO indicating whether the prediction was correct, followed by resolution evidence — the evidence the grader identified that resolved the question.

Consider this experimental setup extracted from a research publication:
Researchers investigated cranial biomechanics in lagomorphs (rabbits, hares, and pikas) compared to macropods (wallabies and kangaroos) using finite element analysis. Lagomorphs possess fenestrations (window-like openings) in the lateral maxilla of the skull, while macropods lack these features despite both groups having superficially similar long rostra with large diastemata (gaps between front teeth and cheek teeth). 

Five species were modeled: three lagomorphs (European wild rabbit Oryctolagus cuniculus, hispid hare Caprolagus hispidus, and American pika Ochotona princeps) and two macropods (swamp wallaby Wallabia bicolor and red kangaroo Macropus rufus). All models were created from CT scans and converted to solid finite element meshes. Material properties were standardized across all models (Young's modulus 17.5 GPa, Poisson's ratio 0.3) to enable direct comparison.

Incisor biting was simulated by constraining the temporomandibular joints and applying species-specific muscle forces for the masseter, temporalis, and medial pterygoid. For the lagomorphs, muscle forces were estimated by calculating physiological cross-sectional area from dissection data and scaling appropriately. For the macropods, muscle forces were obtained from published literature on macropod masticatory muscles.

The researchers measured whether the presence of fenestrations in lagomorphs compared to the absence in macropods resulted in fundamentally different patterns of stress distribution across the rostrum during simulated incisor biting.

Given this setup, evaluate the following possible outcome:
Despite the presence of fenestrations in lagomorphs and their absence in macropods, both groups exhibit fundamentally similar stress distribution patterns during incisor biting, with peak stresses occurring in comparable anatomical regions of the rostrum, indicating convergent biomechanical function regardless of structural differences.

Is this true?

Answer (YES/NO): NO